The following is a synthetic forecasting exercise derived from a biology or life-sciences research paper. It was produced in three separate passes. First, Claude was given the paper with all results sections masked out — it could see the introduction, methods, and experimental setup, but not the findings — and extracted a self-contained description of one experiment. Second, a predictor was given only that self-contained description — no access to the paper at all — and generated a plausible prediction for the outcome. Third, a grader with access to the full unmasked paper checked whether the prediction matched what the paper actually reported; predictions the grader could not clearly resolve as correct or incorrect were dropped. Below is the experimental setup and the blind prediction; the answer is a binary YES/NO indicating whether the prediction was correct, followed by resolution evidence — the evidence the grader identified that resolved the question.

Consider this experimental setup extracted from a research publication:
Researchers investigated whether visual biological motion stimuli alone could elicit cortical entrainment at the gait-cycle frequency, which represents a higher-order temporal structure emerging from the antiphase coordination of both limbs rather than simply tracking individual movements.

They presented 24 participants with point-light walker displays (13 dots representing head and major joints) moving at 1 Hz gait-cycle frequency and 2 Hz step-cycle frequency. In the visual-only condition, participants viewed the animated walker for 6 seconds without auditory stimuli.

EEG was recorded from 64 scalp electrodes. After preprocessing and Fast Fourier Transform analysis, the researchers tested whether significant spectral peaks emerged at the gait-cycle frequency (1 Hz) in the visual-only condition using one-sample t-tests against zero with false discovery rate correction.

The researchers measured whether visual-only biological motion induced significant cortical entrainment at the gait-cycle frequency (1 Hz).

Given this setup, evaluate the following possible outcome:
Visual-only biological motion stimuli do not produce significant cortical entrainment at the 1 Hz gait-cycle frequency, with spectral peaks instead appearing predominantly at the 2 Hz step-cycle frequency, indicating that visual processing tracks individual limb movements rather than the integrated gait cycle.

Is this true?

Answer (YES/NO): YES